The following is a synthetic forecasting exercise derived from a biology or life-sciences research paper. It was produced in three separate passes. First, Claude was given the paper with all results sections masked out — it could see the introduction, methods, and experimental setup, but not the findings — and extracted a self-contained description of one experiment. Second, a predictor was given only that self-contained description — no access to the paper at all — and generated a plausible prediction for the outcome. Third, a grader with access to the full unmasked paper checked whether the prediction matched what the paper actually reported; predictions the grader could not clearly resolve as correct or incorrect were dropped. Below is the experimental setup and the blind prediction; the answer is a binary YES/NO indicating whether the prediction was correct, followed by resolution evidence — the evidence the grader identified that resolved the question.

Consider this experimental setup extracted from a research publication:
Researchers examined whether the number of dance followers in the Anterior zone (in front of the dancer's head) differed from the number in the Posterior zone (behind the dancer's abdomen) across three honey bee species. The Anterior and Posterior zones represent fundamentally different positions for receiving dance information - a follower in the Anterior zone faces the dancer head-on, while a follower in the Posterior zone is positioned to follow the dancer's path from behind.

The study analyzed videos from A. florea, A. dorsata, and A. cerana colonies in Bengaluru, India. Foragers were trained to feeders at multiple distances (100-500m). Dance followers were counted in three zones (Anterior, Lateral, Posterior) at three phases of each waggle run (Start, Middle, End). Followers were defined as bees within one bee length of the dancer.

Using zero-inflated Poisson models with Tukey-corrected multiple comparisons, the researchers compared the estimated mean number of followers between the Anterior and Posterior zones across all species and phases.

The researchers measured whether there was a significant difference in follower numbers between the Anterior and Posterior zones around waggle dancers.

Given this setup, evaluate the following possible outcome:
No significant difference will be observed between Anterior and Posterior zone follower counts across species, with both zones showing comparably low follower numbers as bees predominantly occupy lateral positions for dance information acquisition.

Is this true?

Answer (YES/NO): NO